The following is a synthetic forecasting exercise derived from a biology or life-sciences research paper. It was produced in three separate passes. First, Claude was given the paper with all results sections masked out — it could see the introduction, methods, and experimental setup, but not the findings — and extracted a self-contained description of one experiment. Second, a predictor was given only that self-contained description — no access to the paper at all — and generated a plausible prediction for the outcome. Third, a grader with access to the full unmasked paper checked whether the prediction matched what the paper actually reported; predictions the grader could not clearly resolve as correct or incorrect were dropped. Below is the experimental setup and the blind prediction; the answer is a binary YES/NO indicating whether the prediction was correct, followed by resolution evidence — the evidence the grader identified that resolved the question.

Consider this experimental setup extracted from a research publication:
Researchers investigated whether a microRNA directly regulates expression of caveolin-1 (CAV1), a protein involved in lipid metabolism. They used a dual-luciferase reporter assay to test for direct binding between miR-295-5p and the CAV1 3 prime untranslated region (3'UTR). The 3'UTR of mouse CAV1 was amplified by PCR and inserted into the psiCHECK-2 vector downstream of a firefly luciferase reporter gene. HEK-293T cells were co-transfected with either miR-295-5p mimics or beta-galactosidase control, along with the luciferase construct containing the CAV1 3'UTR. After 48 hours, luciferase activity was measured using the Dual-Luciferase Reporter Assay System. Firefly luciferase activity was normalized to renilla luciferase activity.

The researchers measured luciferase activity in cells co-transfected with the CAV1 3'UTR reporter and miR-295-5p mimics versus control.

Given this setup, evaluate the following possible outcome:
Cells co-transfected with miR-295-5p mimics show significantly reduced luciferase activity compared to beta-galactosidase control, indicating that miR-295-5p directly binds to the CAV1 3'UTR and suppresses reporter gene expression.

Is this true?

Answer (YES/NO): YES